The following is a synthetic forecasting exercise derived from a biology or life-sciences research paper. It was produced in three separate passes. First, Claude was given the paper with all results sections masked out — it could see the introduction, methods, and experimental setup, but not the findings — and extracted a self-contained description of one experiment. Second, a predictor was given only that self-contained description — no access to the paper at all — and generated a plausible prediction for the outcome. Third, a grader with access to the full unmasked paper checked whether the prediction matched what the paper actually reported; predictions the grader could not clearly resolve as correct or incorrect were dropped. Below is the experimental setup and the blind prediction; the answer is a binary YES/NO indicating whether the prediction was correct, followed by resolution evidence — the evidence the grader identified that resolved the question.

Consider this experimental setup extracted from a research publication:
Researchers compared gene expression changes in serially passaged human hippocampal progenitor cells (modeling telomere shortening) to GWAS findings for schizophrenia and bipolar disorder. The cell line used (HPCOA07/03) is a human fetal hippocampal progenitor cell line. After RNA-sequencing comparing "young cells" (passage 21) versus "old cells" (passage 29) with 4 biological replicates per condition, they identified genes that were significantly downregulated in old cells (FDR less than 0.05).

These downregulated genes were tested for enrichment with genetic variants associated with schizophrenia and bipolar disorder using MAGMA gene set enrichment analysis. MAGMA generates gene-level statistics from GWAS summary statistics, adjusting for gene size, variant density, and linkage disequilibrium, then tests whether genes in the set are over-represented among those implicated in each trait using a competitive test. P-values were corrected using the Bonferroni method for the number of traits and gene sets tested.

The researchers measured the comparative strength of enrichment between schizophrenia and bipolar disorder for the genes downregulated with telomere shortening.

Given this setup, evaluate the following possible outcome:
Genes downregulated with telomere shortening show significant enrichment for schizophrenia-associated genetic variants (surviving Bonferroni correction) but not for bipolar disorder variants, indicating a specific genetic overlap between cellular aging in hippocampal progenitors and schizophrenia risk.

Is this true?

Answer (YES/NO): NO